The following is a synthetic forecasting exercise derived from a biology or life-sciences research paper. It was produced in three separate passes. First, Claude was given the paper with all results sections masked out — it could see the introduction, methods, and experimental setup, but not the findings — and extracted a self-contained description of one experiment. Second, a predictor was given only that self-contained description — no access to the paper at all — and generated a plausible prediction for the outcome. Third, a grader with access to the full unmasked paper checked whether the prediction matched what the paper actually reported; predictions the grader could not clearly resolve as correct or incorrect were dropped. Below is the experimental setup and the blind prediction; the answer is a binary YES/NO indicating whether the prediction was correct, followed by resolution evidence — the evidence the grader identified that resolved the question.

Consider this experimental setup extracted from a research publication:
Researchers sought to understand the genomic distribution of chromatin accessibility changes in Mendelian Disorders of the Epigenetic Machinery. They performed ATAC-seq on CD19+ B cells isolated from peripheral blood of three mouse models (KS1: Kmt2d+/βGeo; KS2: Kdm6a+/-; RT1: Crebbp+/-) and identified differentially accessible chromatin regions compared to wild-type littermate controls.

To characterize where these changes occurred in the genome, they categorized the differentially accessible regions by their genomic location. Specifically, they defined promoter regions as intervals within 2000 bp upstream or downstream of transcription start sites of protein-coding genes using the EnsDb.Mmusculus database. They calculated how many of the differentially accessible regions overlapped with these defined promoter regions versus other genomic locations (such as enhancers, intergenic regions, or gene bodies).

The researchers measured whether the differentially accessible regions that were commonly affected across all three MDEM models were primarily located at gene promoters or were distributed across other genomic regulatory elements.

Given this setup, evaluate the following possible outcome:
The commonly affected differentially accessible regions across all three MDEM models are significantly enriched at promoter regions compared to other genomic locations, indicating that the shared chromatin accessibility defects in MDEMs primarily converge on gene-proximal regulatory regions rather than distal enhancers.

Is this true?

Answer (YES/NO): YES